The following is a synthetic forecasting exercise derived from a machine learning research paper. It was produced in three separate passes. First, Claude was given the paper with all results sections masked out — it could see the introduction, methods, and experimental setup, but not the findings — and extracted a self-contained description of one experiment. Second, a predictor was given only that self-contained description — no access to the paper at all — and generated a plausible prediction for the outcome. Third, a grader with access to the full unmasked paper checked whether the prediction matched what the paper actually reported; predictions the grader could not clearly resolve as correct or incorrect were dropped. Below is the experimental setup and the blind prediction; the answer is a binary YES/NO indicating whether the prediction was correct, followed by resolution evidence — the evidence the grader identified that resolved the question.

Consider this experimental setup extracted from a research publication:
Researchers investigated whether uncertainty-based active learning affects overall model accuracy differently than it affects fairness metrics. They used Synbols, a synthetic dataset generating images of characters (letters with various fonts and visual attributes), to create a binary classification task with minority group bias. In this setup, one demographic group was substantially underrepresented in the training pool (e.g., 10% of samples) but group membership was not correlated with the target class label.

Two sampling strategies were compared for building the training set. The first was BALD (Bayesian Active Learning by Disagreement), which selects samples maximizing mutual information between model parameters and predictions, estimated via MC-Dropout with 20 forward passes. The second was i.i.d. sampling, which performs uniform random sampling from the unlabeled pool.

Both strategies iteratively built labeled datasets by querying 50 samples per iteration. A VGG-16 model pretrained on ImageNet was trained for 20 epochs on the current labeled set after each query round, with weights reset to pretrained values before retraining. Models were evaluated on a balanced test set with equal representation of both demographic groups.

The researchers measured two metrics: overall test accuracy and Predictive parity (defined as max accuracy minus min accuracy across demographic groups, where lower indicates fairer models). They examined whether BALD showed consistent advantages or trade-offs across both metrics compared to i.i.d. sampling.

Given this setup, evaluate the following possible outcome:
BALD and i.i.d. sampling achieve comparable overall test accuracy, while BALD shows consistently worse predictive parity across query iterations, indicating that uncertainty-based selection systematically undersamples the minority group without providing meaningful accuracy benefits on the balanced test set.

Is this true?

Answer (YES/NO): NO